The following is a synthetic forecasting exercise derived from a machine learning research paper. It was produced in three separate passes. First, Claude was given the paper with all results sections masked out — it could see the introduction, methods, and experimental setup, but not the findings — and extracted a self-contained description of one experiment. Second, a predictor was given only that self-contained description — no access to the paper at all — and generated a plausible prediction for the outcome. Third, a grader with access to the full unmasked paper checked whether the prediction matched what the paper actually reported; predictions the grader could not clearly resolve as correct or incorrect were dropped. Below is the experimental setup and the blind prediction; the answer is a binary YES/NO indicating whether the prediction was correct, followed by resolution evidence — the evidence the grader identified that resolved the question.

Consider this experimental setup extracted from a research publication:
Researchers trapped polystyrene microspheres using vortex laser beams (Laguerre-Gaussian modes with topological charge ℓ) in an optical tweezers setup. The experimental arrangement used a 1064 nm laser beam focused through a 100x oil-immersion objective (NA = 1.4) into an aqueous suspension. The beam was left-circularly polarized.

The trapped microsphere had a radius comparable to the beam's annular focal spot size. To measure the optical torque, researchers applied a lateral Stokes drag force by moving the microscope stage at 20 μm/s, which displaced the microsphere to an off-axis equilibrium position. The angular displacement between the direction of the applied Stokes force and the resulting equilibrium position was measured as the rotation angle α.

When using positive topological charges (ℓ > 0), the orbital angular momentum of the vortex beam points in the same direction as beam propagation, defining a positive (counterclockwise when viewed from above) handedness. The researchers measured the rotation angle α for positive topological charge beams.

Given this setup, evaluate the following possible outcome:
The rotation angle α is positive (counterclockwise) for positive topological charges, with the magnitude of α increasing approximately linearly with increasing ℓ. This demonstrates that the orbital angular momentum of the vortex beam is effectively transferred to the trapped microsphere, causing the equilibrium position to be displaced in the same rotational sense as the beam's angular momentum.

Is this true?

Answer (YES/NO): NO